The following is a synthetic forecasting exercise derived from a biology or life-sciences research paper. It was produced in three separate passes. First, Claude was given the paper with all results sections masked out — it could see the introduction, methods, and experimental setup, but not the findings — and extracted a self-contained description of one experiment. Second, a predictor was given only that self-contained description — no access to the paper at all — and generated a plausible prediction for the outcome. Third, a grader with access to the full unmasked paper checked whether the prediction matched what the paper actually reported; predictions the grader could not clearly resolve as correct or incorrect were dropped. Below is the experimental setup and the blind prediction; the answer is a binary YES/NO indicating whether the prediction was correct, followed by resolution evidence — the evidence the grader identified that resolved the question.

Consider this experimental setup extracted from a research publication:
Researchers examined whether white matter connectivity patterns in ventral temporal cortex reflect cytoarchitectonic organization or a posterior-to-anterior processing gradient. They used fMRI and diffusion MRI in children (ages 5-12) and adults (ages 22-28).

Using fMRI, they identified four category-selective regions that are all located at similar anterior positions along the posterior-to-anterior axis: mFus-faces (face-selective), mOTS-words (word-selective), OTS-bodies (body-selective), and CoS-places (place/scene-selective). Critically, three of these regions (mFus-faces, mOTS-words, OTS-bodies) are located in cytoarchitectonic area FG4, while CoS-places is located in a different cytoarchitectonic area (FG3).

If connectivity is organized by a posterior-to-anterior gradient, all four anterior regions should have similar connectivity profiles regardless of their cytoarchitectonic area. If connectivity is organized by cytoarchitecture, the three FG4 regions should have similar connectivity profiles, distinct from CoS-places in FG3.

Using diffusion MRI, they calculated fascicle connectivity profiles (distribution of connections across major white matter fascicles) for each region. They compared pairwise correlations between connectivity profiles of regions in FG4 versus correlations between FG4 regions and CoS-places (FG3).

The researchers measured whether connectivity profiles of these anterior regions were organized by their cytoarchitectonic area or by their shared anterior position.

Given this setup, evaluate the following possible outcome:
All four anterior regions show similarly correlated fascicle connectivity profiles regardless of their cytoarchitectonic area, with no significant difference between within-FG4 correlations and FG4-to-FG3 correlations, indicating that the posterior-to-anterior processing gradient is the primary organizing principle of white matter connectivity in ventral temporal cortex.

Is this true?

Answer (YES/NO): NO